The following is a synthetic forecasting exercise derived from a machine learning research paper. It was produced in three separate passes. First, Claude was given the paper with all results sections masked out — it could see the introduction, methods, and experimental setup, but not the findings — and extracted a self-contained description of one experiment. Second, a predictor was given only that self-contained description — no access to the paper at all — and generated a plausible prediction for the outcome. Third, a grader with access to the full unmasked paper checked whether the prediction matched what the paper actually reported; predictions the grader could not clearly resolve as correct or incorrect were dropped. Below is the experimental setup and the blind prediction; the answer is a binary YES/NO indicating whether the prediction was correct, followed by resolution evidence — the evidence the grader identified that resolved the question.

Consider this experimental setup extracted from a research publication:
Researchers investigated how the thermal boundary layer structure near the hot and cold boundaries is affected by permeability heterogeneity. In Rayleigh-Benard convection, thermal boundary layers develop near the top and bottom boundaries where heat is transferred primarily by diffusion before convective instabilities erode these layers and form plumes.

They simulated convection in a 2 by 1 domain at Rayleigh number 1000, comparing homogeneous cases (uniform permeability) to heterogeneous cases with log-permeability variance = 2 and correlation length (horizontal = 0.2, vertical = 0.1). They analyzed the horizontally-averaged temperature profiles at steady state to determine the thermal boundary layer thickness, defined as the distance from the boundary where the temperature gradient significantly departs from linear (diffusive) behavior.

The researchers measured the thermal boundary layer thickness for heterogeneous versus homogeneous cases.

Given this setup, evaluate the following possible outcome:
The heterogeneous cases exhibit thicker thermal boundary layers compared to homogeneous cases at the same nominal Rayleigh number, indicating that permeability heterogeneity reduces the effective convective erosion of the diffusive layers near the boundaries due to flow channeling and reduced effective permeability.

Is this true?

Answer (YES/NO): NO